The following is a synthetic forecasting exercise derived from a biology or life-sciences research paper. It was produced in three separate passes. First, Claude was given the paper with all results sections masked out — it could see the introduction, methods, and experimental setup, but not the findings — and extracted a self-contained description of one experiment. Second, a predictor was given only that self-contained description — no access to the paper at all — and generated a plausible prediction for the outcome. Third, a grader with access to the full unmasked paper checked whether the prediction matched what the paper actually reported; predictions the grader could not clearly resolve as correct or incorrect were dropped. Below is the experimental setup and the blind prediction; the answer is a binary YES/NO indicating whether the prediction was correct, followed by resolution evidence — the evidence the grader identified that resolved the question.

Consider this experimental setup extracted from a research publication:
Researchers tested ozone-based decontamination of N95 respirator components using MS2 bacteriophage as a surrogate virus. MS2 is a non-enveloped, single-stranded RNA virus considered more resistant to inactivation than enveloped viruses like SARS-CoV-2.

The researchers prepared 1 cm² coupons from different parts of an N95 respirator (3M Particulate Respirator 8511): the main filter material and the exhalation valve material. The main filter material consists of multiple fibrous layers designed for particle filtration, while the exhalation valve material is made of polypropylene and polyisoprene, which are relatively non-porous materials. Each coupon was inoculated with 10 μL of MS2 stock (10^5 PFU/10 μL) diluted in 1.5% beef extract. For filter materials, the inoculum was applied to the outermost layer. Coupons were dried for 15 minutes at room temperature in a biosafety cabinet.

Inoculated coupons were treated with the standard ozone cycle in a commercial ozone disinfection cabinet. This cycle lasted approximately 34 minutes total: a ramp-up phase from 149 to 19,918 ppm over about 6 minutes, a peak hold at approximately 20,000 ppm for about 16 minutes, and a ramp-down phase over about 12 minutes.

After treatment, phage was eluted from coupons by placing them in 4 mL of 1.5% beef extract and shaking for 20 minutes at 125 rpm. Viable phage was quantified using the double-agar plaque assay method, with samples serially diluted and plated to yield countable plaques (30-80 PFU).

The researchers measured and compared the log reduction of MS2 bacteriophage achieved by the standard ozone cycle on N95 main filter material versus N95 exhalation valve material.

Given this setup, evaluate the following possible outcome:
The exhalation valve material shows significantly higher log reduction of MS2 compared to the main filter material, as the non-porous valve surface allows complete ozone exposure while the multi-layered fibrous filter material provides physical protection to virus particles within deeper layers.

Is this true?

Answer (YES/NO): NO